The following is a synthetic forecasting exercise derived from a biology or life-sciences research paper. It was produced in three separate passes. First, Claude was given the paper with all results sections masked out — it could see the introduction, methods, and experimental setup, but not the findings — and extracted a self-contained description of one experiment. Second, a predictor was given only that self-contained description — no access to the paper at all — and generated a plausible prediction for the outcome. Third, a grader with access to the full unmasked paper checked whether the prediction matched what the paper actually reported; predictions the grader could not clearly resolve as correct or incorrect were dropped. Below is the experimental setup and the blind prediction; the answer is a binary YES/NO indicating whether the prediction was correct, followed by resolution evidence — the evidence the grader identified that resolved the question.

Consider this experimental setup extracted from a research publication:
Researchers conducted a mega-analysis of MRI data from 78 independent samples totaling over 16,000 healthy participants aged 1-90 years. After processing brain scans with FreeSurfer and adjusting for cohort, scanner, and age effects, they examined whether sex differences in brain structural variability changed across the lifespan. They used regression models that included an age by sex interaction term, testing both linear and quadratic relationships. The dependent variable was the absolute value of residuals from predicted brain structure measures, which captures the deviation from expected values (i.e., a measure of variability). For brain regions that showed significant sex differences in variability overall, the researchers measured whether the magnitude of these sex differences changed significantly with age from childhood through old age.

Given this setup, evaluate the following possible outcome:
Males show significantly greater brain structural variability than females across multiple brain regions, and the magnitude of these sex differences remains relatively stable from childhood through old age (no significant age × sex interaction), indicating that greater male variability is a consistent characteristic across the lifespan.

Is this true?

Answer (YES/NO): NO